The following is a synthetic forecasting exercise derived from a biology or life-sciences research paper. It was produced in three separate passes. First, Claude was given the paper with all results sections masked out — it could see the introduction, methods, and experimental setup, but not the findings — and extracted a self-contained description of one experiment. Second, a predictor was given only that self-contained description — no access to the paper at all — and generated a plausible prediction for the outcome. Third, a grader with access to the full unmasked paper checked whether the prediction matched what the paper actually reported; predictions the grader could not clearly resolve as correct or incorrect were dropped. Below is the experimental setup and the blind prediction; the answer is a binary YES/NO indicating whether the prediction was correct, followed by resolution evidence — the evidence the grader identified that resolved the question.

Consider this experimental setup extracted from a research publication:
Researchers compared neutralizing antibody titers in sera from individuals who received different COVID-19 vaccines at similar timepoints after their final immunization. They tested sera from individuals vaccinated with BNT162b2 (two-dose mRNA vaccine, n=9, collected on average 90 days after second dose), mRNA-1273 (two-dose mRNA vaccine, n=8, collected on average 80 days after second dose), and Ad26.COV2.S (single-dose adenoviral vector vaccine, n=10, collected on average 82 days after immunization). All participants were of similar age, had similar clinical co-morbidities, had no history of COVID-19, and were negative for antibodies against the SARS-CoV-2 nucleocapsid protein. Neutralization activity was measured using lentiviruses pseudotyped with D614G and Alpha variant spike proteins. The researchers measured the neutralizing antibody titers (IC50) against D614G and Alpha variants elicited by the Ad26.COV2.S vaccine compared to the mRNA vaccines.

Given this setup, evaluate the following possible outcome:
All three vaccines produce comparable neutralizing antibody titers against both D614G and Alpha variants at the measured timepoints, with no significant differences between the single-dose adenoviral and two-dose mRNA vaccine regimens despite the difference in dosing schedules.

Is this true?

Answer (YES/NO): NO